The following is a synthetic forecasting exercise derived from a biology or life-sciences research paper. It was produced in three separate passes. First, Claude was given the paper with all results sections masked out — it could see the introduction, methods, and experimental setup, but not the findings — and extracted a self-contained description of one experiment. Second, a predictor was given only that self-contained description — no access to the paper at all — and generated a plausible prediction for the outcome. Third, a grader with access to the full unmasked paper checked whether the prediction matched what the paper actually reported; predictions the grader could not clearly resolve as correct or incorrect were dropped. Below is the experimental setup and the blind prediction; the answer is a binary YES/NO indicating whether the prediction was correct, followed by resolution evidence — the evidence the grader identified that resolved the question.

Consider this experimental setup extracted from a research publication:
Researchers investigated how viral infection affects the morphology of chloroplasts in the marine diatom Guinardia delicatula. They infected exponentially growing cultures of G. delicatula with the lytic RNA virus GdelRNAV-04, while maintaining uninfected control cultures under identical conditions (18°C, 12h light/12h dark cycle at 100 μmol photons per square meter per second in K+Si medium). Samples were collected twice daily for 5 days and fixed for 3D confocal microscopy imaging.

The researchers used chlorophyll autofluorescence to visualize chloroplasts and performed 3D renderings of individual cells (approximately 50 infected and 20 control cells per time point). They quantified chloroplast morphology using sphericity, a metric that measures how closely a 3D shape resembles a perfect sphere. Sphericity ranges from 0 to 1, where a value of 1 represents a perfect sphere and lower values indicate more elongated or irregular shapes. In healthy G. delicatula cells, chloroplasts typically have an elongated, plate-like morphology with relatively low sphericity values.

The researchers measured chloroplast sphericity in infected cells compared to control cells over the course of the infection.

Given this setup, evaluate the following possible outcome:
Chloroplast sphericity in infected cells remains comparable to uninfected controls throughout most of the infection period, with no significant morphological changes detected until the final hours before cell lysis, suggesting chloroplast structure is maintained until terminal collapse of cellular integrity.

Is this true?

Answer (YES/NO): NO